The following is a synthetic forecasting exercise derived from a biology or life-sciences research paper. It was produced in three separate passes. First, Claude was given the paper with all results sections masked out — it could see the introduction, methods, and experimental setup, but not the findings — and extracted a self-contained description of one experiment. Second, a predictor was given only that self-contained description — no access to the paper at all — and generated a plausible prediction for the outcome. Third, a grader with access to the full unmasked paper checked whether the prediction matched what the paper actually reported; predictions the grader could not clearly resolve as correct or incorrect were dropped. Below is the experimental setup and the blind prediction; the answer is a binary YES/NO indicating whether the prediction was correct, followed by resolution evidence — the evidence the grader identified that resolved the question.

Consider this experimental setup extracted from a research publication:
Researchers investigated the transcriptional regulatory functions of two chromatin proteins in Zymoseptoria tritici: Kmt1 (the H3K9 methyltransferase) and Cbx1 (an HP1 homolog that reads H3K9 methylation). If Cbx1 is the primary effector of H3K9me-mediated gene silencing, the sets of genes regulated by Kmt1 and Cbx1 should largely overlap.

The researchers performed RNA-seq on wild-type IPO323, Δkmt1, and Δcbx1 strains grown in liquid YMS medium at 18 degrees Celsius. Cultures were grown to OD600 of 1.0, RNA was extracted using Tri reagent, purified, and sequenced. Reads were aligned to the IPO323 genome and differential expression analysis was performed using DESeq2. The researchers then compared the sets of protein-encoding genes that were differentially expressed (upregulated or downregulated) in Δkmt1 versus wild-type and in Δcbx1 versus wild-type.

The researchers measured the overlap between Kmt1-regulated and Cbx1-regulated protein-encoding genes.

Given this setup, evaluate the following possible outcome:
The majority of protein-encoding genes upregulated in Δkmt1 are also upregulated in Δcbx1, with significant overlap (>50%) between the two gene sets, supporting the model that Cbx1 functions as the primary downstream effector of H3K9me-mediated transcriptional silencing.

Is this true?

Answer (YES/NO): NO